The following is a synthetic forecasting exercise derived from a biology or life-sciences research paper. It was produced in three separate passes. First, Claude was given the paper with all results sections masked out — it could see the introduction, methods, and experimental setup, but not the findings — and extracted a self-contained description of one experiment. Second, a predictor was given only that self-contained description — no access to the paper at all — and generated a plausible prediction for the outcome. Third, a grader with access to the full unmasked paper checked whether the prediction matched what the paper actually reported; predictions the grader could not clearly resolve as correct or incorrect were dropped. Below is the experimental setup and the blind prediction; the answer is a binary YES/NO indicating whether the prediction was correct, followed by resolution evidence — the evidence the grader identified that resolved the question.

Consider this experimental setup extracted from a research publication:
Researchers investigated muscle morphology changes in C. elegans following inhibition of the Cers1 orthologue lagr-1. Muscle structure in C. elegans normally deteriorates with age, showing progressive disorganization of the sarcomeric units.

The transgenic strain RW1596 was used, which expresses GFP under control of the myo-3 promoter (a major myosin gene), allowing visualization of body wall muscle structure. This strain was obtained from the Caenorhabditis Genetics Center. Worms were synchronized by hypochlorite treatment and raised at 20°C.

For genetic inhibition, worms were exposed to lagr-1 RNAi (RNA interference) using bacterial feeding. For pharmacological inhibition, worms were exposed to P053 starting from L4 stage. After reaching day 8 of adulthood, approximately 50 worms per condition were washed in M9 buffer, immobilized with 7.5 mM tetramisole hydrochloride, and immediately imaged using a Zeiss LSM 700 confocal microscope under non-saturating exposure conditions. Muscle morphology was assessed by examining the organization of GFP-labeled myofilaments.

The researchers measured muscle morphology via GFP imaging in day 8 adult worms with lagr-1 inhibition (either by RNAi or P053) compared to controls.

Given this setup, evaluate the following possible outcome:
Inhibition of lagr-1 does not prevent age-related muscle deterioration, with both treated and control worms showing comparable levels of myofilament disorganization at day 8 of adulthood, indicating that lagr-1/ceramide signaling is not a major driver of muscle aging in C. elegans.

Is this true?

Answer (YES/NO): NO